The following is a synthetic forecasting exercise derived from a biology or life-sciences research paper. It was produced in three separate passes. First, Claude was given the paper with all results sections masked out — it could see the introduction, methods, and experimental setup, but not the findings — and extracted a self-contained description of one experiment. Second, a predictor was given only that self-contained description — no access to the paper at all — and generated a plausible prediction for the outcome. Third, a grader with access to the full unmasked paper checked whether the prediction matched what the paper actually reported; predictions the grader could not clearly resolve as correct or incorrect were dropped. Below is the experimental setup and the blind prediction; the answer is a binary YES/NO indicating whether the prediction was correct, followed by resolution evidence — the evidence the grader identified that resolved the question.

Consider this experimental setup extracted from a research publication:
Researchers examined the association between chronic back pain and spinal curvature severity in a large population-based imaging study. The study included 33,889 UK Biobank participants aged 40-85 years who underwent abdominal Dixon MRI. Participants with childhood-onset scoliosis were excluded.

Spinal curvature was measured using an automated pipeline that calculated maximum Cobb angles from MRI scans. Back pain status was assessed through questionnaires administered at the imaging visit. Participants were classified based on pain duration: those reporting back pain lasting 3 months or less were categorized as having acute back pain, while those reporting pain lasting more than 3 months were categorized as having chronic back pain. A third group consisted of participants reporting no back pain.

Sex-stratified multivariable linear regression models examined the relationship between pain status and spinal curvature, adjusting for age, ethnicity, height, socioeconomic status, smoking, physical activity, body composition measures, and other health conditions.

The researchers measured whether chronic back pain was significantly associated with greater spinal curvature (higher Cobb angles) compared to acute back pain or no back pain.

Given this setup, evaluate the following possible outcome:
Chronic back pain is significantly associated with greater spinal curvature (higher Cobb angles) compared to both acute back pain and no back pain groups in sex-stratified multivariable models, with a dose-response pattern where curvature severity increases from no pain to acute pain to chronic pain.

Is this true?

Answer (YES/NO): NO